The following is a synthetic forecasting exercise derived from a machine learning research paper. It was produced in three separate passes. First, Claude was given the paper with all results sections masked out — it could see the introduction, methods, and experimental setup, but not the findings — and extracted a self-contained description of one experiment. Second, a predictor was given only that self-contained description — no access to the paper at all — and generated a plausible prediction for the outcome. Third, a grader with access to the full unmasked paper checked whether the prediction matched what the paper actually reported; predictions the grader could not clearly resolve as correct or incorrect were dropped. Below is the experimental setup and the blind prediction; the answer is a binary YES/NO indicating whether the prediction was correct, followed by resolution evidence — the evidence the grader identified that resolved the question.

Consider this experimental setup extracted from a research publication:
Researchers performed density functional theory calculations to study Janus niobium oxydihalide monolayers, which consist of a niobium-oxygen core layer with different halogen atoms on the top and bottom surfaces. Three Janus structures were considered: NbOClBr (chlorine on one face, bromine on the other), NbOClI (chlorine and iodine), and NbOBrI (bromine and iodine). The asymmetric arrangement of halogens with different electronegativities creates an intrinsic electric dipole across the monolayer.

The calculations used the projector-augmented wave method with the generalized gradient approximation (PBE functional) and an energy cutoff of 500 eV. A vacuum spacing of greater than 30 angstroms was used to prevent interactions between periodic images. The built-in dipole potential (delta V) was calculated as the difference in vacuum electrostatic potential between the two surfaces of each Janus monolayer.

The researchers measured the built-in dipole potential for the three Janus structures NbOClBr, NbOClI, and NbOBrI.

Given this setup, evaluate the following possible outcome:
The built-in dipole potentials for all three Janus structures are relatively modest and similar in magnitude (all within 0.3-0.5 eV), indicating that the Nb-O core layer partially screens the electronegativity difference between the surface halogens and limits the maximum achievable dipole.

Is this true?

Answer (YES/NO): NO